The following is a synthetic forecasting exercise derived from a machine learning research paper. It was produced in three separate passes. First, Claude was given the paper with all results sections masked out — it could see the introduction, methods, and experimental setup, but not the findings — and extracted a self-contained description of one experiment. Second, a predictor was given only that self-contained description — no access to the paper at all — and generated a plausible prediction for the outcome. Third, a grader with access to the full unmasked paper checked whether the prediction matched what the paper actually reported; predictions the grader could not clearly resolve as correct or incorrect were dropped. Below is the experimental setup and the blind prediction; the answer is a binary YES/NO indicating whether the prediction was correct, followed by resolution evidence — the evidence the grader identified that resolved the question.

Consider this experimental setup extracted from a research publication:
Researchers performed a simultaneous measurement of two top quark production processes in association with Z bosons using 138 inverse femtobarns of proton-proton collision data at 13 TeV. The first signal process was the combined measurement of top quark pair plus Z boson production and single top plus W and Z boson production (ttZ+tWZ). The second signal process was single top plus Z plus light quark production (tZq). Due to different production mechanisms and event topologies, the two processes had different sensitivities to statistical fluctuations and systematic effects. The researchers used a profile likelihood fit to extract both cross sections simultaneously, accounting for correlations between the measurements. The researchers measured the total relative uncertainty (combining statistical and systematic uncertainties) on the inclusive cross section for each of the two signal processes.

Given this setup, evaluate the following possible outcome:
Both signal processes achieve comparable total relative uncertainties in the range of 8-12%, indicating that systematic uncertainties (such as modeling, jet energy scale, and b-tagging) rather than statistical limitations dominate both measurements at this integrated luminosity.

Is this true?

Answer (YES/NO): NO